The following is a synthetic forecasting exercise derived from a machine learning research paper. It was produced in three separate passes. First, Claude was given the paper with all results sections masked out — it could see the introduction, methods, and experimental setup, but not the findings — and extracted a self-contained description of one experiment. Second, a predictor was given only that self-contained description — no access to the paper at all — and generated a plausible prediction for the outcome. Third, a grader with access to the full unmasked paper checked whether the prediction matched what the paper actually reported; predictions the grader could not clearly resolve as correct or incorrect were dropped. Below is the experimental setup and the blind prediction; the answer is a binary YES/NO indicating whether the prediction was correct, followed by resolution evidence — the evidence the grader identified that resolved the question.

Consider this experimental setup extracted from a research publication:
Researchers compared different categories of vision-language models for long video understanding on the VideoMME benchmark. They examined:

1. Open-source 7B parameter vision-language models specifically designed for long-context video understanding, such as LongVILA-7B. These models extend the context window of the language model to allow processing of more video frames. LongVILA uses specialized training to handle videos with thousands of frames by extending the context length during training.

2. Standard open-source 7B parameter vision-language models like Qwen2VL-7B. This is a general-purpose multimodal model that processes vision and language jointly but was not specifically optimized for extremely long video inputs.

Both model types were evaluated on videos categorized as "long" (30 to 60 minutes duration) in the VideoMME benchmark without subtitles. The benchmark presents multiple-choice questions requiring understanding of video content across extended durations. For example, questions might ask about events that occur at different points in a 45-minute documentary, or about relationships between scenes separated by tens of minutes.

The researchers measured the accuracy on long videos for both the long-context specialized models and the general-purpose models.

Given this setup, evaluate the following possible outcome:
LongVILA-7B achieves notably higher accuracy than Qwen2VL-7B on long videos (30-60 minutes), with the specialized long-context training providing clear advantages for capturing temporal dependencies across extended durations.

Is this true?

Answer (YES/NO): NO